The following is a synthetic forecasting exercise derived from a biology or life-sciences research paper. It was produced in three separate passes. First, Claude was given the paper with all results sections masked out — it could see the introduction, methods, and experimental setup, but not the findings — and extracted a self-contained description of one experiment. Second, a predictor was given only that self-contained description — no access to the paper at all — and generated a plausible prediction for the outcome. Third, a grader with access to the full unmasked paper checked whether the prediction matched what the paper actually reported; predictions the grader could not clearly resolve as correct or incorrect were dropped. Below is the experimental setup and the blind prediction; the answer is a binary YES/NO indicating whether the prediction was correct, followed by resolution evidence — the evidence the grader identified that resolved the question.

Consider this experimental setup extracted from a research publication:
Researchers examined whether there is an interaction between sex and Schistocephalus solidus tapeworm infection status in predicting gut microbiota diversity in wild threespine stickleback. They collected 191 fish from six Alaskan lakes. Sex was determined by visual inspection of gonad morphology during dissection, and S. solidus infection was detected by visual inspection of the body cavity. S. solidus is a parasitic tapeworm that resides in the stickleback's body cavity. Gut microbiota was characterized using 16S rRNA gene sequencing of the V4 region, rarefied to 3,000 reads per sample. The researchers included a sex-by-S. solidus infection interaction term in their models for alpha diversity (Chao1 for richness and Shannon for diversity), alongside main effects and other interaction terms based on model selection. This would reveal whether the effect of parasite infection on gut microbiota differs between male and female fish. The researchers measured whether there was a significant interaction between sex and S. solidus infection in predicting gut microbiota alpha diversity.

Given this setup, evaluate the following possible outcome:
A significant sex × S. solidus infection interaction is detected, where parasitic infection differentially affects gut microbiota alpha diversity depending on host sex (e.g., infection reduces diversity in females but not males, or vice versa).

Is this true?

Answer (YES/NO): YES